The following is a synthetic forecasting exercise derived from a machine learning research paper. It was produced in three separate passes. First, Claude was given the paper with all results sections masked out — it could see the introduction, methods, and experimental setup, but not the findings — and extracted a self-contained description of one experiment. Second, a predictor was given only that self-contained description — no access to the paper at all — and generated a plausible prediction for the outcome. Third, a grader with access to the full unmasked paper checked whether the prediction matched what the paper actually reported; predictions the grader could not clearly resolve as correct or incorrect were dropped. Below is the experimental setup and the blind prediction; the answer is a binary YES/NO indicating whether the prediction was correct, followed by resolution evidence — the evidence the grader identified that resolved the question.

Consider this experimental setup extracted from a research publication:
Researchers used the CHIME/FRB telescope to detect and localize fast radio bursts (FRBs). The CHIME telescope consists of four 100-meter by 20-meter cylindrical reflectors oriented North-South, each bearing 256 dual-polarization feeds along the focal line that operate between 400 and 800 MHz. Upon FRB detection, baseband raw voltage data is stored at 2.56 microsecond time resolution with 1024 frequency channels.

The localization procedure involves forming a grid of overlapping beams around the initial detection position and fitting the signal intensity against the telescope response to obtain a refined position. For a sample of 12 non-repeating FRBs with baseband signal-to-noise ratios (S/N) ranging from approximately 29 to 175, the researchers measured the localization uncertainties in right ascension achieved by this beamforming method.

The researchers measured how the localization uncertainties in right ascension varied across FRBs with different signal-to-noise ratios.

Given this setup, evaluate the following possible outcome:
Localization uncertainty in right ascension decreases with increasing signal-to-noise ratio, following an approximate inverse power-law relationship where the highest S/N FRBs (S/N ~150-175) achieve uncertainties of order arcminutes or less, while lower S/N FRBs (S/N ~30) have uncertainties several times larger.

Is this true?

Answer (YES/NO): NO